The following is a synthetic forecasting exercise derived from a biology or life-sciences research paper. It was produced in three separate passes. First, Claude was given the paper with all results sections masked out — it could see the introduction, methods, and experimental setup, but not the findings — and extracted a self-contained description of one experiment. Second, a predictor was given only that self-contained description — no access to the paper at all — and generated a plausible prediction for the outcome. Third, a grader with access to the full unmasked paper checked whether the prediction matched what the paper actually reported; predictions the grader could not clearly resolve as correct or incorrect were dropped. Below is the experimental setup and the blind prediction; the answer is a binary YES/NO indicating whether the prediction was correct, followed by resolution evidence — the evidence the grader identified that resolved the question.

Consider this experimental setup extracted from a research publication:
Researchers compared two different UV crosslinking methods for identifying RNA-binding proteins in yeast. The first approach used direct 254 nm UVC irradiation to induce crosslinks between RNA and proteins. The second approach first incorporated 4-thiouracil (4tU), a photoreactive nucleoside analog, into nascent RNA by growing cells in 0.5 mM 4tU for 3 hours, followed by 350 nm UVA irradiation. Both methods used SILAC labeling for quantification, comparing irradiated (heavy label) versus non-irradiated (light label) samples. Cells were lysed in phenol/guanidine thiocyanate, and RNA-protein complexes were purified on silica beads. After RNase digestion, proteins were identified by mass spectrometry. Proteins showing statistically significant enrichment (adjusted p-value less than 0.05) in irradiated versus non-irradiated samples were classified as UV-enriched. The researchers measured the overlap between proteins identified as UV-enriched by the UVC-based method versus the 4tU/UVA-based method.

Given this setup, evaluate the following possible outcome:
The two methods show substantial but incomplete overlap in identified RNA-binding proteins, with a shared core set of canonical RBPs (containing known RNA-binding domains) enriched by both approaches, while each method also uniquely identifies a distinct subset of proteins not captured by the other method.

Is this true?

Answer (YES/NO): YES